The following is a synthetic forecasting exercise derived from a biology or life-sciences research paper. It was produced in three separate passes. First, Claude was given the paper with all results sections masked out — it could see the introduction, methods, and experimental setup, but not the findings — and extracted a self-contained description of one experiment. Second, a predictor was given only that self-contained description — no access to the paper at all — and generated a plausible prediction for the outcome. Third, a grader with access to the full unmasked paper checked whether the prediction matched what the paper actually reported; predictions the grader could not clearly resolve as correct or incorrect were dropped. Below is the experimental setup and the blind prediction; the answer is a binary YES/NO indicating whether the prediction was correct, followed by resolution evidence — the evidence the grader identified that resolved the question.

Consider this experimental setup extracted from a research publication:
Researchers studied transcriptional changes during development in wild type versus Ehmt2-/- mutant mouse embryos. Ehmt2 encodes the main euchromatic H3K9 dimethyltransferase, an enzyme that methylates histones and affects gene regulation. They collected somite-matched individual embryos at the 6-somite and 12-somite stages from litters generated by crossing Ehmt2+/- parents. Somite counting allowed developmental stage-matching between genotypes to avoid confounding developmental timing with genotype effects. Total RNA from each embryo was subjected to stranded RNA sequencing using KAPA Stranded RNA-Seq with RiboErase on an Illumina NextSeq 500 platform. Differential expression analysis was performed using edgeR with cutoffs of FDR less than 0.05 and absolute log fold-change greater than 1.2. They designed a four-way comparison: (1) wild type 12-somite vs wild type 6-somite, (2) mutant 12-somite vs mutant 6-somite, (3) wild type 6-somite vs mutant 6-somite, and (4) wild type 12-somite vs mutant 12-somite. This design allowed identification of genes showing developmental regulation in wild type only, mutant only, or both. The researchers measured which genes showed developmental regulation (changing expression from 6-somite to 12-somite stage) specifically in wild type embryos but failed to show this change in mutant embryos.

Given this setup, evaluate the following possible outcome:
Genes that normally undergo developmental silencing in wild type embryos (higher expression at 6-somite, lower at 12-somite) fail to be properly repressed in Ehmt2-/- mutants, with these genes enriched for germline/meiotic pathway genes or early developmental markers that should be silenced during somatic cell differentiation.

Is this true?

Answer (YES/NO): YES